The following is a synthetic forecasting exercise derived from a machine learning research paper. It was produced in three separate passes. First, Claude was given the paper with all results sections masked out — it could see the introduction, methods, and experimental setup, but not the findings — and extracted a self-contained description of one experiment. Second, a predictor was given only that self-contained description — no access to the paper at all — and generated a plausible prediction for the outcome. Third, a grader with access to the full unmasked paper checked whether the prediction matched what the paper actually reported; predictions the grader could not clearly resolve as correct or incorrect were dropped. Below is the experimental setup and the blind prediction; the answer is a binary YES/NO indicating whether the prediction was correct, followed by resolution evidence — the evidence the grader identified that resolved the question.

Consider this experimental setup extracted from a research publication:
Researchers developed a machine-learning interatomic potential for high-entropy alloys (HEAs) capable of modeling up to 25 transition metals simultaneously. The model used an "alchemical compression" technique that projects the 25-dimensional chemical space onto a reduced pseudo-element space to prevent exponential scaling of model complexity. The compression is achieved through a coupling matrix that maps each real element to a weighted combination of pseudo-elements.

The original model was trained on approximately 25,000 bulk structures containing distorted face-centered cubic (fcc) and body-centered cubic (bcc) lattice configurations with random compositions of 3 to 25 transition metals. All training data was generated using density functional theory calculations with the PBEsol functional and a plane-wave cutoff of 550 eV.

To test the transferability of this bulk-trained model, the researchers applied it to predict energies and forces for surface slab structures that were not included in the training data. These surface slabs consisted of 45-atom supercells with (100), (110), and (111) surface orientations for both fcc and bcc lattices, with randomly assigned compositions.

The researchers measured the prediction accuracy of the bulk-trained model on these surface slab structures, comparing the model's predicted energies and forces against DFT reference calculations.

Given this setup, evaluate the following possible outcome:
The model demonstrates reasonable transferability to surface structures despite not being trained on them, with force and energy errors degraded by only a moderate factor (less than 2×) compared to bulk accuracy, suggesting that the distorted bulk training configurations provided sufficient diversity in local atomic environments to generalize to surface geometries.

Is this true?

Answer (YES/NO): NO